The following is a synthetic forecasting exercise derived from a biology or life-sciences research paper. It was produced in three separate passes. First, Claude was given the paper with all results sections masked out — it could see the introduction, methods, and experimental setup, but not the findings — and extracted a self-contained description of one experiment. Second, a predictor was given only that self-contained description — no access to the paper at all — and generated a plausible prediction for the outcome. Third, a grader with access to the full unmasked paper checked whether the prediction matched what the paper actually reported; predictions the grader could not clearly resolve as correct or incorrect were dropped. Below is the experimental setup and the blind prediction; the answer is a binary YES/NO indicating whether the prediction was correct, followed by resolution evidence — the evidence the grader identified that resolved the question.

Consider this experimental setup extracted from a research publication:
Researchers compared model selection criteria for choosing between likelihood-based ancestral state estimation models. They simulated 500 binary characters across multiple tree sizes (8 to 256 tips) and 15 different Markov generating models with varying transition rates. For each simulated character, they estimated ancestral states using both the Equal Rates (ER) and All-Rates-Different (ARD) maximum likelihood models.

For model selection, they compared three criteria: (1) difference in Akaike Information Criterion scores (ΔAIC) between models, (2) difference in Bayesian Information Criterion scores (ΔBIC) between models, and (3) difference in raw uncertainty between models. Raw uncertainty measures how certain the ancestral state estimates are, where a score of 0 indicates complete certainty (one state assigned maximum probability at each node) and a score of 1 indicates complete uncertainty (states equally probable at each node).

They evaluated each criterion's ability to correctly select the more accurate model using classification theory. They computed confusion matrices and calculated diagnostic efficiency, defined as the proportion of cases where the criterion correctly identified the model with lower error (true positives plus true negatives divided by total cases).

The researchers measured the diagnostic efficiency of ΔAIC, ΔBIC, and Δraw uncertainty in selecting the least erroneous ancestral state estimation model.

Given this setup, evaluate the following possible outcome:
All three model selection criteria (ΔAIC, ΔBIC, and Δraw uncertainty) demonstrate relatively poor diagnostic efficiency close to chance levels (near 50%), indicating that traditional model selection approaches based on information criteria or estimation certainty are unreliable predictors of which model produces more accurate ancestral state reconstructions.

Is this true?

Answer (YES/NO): NO